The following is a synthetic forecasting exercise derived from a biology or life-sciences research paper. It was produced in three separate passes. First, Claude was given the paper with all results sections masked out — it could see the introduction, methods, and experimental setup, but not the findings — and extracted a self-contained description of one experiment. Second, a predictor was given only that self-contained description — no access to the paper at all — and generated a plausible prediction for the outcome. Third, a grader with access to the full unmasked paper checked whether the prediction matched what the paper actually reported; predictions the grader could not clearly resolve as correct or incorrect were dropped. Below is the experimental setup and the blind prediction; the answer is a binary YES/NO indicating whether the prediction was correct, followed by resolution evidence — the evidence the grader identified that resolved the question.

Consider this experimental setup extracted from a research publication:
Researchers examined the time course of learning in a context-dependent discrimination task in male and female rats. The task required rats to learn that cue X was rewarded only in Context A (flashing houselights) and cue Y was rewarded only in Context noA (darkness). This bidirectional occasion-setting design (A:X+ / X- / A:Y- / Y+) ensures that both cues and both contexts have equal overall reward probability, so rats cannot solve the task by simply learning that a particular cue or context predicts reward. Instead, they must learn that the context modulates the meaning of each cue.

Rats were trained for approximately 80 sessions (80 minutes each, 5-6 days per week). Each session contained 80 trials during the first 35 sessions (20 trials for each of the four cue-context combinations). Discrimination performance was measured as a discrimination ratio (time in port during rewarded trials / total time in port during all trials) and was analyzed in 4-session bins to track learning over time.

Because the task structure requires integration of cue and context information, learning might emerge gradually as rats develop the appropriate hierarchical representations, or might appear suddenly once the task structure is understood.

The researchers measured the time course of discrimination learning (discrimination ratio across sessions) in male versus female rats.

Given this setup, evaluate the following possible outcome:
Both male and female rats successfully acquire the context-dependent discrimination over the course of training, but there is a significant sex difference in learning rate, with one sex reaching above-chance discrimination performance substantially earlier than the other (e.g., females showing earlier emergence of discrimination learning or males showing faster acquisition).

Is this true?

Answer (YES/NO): YES